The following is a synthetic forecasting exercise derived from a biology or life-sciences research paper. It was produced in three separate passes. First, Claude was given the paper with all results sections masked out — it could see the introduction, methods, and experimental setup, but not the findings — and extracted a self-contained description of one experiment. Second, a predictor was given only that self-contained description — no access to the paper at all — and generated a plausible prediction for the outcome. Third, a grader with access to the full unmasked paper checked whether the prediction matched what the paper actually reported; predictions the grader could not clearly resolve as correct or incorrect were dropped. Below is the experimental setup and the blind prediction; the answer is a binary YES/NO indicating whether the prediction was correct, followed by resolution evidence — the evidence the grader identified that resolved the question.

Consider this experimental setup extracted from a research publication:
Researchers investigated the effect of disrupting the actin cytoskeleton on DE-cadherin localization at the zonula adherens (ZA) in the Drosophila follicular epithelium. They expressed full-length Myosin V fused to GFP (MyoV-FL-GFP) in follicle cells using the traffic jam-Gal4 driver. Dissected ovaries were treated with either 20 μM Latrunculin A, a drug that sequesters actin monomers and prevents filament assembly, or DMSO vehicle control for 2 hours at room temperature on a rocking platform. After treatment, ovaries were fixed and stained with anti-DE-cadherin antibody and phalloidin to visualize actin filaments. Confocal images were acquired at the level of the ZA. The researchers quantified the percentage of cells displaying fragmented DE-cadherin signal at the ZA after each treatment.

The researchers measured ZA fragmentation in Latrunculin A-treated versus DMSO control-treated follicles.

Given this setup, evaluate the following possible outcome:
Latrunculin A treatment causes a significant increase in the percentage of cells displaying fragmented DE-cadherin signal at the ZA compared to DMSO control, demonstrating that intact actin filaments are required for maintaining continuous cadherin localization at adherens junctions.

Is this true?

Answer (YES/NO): YES